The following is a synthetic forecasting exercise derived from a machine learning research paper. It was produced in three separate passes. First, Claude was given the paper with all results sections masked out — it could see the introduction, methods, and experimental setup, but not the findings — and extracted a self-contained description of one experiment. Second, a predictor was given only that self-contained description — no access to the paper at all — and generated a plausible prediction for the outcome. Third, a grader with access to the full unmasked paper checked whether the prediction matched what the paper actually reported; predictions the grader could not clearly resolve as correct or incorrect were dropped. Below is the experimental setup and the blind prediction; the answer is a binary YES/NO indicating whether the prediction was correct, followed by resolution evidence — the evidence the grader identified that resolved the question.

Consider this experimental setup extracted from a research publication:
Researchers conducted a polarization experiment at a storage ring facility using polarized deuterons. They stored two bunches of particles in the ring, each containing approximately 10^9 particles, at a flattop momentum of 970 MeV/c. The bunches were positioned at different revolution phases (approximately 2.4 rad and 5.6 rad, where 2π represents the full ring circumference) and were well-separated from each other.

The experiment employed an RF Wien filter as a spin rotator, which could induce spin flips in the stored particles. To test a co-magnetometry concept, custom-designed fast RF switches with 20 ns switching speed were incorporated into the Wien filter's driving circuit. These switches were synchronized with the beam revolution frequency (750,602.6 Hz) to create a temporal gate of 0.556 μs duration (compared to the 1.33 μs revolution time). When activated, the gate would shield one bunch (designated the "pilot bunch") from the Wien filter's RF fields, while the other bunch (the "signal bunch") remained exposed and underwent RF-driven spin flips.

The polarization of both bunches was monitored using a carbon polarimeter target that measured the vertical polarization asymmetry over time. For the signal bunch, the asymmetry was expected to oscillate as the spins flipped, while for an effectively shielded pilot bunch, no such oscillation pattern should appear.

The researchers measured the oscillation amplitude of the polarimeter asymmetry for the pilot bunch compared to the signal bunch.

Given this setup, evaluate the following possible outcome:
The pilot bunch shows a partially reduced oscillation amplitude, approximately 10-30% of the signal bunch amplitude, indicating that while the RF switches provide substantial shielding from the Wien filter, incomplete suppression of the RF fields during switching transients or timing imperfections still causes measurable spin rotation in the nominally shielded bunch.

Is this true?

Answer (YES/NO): NO